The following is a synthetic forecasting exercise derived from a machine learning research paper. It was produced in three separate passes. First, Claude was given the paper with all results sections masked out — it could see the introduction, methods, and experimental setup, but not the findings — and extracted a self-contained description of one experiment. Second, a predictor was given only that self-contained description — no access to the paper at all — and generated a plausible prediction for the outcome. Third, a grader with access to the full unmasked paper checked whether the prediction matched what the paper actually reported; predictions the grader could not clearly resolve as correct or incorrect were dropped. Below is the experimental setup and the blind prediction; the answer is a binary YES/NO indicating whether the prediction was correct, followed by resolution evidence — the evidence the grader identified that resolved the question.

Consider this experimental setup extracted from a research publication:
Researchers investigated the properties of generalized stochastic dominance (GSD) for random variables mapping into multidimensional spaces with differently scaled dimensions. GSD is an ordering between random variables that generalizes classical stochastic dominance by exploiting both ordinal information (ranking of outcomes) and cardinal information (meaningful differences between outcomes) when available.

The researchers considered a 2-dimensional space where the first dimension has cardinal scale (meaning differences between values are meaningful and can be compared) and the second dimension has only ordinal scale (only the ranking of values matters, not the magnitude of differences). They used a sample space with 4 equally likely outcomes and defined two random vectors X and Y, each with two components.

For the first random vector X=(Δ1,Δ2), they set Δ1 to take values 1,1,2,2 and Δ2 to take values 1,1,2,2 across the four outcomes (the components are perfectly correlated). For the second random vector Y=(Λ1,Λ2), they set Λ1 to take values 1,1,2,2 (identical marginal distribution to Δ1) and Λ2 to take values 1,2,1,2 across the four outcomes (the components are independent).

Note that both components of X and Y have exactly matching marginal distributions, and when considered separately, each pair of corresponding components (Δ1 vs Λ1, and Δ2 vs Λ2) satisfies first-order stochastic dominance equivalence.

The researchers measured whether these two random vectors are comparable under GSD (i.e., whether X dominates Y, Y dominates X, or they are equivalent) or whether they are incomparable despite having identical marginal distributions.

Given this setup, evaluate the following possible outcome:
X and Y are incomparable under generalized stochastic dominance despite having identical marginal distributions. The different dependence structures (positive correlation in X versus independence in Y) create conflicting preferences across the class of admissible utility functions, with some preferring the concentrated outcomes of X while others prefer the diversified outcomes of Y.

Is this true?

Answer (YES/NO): NO